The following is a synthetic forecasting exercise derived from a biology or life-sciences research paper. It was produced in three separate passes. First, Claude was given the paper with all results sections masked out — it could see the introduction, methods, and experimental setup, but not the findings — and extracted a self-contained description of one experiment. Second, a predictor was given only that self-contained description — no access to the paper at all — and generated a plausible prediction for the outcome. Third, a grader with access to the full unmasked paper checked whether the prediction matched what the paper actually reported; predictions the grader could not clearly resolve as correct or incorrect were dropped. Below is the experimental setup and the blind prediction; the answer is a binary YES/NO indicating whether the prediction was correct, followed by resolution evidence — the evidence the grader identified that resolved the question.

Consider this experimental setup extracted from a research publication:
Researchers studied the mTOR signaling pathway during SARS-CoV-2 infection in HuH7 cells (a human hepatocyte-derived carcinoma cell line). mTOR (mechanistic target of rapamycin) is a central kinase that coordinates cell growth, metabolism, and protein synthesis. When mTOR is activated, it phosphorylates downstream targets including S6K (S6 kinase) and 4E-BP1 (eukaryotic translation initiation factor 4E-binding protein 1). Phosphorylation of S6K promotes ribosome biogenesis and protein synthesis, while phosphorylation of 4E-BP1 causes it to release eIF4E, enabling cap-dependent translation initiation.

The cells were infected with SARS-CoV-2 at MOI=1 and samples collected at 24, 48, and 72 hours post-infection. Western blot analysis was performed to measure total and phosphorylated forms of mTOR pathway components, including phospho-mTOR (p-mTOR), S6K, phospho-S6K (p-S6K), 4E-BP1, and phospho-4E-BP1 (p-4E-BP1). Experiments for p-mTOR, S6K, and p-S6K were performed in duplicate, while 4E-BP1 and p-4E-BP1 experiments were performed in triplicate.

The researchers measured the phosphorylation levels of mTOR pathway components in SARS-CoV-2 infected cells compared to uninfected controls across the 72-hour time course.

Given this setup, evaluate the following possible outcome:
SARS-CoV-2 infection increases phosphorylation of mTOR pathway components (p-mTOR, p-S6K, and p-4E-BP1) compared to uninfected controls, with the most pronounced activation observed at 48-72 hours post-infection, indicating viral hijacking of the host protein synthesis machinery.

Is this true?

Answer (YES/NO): NO